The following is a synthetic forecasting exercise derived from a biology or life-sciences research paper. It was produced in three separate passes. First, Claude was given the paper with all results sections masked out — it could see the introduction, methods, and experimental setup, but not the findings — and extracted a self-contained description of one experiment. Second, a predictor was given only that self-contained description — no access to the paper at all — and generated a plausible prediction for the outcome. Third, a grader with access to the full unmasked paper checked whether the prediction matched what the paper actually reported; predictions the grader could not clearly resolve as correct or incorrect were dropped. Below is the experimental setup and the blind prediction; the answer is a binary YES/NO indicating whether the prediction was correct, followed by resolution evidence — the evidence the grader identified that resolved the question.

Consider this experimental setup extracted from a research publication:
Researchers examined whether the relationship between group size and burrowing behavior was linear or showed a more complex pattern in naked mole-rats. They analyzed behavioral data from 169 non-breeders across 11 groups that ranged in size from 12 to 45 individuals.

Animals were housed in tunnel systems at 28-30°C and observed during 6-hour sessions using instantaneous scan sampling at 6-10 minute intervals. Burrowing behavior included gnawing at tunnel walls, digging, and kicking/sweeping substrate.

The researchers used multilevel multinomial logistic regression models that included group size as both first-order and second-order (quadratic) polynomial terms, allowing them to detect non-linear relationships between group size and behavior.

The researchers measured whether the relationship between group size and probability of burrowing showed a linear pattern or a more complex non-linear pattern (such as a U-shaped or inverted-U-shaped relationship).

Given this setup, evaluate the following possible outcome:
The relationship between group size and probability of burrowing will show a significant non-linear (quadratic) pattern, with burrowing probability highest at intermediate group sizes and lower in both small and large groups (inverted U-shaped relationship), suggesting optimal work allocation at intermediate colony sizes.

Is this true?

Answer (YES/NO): NO